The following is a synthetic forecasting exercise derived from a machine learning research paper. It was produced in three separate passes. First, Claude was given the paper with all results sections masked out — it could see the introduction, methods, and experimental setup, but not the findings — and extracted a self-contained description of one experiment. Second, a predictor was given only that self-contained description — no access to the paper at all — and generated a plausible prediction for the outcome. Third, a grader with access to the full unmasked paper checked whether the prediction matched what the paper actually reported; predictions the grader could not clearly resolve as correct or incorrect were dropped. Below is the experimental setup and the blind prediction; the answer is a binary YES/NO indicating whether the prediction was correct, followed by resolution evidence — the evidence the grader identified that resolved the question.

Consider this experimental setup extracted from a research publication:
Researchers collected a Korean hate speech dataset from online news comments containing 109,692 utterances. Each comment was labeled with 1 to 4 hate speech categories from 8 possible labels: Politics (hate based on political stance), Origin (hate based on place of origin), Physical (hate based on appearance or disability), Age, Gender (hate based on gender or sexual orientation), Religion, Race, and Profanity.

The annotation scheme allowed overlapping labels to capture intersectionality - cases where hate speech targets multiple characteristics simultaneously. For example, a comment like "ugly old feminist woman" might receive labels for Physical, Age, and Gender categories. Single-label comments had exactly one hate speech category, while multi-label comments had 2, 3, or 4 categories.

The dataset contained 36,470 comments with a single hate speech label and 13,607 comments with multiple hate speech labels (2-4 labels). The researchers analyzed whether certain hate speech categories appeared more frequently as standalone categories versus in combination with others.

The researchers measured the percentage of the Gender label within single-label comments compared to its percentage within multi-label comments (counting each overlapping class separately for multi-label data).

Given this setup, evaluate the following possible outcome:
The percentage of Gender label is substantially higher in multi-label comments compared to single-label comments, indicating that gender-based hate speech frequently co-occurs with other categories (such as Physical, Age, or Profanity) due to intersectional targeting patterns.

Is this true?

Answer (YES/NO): YES